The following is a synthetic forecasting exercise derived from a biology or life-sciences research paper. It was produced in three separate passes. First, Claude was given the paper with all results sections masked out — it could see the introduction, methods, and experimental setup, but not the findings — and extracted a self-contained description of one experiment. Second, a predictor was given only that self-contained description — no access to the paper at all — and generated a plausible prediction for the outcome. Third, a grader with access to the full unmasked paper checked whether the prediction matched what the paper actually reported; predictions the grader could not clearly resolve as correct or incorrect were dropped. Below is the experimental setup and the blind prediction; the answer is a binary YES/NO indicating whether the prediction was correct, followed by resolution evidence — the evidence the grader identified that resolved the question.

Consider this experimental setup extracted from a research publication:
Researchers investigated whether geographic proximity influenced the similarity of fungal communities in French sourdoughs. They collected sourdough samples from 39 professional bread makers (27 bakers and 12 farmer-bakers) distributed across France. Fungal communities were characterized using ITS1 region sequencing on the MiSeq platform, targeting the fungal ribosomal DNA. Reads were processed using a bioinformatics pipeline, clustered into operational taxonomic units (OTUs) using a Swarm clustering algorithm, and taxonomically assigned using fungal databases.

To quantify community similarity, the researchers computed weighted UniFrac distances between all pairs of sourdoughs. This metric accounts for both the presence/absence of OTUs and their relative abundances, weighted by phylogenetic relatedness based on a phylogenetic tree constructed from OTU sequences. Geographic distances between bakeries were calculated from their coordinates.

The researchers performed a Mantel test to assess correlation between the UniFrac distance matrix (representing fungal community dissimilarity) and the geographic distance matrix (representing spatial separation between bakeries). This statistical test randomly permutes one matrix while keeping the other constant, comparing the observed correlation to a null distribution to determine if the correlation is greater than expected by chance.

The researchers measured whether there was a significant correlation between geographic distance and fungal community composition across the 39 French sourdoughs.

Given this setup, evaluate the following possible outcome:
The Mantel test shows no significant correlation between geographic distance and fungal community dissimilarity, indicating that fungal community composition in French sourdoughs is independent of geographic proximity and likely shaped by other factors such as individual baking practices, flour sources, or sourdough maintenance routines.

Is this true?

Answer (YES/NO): YES